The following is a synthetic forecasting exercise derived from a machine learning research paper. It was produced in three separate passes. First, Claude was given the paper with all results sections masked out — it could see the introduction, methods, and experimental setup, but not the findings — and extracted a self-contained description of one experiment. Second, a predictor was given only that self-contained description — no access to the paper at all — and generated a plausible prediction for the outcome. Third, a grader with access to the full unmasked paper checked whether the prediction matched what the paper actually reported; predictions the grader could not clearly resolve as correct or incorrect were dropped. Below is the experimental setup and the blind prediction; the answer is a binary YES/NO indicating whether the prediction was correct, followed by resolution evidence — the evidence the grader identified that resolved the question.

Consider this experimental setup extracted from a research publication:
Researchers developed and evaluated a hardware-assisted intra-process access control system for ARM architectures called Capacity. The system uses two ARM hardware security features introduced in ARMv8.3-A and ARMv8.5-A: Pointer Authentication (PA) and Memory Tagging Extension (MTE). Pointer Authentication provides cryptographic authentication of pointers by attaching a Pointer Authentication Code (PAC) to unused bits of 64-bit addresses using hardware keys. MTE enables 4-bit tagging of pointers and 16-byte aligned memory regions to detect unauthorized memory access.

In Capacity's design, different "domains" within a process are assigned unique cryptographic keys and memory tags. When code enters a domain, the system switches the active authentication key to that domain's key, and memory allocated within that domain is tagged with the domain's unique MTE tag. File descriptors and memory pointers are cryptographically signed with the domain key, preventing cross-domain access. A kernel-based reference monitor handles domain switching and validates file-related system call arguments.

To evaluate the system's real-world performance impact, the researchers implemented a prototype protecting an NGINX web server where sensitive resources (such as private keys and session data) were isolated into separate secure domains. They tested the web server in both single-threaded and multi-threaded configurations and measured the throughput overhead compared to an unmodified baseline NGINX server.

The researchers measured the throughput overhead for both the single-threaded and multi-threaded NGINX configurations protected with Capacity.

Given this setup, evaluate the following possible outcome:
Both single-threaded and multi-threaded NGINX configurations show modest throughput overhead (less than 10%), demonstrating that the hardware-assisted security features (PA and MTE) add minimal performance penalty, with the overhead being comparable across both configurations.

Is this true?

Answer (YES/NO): NO